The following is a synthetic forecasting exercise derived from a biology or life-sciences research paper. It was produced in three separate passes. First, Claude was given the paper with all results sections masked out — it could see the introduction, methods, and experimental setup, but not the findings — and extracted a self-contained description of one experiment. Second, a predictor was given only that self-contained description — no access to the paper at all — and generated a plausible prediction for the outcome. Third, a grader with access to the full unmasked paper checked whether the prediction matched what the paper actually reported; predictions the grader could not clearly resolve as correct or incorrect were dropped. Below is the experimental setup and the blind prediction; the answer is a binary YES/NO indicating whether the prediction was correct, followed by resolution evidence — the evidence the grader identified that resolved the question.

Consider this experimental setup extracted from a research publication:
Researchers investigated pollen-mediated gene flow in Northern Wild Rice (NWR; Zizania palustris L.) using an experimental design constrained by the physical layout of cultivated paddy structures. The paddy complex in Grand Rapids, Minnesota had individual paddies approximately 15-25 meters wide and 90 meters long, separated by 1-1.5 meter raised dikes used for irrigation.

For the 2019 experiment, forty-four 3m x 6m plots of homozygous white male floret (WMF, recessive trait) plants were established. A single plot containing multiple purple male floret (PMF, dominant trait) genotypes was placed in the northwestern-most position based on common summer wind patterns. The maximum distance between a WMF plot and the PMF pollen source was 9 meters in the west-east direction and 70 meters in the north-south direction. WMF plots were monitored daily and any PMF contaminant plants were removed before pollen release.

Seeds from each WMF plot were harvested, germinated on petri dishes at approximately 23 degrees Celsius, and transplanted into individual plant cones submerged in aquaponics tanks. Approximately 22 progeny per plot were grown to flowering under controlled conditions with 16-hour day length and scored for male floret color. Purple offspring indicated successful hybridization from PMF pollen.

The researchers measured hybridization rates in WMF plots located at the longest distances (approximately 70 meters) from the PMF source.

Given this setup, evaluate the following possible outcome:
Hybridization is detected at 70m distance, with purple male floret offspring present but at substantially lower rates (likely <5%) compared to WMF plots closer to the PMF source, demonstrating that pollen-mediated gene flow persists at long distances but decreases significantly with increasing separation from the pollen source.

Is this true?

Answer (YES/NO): NO